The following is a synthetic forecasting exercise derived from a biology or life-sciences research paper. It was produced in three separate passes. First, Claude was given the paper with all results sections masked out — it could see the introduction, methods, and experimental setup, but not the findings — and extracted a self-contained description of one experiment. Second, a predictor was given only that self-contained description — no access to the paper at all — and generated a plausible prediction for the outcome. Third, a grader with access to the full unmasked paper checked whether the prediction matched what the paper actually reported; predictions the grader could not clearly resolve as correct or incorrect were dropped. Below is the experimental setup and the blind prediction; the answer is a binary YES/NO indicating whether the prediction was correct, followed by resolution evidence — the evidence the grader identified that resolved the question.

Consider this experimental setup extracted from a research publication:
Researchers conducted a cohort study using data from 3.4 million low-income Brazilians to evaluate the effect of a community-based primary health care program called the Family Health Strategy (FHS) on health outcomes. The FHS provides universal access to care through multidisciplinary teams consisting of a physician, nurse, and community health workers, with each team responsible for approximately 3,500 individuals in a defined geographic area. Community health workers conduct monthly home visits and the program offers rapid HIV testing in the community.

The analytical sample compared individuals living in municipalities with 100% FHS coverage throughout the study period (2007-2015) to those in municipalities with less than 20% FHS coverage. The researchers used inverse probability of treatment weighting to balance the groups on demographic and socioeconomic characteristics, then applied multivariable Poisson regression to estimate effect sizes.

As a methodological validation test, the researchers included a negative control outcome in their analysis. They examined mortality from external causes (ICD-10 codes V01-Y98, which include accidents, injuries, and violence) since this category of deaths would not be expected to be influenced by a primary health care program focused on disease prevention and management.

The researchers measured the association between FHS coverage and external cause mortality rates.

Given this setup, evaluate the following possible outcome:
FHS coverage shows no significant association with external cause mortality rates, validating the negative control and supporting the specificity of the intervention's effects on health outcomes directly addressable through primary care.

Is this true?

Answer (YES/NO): YES